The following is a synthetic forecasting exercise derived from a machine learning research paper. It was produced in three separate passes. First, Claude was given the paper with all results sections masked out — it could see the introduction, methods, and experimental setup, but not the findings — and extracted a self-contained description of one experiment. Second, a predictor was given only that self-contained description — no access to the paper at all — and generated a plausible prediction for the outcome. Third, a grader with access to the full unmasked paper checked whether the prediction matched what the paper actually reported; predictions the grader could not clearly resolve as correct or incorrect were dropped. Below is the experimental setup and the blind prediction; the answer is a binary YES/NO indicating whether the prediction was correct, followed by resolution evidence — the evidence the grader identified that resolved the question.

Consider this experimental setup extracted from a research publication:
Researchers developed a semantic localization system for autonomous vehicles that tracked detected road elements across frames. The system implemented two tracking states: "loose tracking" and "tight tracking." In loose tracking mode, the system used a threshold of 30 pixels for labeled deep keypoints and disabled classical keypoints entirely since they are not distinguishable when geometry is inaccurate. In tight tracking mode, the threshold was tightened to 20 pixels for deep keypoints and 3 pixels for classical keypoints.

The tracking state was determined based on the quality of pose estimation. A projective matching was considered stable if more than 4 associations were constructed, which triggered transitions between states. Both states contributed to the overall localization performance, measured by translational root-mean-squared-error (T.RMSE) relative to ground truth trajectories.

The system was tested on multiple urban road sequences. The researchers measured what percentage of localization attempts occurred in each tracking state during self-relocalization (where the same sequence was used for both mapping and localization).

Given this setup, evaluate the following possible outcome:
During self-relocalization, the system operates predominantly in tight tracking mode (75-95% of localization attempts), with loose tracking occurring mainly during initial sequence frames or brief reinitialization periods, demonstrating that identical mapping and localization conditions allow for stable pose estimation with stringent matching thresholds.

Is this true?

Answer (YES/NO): NO